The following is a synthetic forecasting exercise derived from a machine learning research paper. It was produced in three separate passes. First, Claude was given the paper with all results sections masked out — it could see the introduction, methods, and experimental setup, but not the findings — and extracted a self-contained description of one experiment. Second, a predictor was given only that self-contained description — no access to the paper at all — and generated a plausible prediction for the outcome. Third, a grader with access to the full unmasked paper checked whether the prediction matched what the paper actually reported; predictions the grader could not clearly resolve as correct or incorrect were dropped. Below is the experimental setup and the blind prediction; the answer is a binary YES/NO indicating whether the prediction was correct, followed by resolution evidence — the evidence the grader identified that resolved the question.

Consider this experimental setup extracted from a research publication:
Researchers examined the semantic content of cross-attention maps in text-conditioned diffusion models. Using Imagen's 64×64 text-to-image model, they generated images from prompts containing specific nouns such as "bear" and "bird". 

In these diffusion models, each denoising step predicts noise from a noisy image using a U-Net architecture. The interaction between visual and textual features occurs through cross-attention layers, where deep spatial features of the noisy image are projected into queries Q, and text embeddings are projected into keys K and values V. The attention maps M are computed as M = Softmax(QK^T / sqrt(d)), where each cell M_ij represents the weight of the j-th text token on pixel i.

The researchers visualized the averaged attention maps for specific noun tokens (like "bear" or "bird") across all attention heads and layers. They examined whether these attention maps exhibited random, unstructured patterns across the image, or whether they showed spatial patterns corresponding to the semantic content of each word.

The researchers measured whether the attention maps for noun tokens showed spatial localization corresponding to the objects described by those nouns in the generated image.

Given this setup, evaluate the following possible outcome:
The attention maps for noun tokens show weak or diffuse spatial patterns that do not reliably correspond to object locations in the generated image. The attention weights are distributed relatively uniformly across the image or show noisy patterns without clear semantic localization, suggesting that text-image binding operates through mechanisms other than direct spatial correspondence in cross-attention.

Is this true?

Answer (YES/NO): NO